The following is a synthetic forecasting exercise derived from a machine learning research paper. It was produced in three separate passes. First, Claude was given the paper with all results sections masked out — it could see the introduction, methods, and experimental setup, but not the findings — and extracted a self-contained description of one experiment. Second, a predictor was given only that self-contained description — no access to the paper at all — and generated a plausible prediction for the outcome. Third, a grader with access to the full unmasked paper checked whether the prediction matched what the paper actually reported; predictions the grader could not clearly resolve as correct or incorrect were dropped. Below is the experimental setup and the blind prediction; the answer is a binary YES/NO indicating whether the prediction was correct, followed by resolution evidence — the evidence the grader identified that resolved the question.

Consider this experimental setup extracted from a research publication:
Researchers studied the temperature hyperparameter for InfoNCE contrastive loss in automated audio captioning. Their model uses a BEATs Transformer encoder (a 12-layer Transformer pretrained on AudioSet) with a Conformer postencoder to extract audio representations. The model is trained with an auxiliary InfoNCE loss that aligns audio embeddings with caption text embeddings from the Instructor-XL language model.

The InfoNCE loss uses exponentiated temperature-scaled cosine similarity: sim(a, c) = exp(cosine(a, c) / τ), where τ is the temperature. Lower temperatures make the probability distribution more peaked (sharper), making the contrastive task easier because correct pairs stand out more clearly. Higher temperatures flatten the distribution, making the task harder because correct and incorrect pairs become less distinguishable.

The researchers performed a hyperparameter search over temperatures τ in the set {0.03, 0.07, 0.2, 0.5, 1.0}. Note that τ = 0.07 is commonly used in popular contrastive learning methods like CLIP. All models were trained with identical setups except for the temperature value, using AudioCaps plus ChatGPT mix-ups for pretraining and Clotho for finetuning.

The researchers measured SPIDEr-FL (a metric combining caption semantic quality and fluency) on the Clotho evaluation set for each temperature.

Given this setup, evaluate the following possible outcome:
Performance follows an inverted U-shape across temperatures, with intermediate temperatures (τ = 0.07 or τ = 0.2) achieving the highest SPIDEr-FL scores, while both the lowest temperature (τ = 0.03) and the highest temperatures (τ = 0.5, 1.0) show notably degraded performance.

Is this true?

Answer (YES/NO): NO